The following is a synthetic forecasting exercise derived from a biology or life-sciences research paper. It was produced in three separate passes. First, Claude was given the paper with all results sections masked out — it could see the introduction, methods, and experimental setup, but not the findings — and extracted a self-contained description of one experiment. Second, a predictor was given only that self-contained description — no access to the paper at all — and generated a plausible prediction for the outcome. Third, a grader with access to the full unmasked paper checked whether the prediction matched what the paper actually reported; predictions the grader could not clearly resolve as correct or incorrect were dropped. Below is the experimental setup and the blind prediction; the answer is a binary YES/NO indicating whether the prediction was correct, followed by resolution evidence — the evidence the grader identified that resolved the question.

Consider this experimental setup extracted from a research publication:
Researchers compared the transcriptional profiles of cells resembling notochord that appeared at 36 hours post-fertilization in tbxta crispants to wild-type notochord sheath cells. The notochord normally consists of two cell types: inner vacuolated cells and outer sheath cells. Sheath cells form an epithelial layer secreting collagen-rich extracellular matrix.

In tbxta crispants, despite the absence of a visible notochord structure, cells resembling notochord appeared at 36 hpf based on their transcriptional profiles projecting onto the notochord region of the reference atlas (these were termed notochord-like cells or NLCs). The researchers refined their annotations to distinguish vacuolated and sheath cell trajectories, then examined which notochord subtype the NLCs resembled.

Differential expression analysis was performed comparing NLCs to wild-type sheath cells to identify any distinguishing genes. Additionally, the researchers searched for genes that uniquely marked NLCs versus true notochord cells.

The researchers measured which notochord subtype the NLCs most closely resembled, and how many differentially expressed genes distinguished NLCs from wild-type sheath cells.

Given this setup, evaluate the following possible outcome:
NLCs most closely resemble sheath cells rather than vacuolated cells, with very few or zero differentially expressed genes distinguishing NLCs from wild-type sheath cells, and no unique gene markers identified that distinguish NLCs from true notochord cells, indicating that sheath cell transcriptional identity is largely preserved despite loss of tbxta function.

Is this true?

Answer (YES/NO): NO